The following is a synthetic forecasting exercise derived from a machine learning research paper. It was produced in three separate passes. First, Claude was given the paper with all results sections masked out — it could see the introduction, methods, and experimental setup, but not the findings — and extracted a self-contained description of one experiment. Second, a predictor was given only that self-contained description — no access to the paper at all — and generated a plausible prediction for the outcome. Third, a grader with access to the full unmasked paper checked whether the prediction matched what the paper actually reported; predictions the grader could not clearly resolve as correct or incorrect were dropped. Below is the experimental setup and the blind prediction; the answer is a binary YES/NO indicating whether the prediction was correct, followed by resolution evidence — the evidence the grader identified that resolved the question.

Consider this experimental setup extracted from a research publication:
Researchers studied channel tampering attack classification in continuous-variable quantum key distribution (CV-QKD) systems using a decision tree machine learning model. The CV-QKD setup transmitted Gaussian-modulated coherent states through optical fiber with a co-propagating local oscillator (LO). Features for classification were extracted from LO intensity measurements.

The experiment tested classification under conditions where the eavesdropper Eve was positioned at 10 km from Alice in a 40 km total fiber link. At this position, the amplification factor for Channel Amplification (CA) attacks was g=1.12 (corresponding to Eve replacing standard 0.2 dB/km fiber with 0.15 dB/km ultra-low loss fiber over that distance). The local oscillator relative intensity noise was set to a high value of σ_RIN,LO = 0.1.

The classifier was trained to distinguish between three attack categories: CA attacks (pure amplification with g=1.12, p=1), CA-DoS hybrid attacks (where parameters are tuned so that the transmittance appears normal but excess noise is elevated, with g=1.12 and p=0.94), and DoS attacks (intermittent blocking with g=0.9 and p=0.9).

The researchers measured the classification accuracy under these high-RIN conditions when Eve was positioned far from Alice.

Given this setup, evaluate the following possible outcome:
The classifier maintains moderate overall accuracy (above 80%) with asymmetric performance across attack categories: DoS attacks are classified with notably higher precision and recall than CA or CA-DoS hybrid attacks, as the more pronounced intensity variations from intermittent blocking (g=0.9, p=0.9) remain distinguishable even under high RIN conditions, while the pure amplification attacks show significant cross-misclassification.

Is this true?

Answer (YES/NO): NO